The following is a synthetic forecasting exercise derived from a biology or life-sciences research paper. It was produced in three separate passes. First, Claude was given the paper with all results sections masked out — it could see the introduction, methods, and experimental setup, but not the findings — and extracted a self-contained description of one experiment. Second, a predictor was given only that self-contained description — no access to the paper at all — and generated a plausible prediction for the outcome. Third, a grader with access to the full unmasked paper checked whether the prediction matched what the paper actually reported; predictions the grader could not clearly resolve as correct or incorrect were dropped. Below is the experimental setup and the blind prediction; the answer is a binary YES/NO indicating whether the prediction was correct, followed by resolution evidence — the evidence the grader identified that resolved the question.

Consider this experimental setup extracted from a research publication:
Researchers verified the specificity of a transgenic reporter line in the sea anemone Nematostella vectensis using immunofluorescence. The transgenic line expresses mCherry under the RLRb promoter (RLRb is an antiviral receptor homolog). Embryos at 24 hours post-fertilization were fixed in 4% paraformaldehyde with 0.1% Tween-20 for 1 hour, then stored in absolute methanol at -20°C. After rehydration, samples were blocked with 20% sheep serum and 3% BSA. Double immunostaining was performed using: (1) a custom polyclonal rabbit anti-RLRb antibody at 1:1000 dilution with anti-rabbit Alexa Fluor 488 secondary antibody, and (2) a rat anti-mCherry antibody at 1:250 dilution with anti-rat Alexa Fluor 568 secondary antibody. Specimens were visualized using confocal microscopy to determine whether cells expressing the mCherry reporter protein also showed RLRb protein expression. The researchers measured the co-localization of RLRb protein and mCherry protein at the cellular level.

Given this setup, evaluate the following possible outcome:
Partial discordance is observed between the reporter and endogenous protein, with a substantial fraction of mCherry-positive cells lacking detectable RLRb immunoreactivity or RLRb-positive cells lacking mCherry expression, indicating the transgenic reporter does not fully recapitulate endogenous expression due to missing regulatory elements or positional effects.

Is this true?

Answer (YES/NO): NO